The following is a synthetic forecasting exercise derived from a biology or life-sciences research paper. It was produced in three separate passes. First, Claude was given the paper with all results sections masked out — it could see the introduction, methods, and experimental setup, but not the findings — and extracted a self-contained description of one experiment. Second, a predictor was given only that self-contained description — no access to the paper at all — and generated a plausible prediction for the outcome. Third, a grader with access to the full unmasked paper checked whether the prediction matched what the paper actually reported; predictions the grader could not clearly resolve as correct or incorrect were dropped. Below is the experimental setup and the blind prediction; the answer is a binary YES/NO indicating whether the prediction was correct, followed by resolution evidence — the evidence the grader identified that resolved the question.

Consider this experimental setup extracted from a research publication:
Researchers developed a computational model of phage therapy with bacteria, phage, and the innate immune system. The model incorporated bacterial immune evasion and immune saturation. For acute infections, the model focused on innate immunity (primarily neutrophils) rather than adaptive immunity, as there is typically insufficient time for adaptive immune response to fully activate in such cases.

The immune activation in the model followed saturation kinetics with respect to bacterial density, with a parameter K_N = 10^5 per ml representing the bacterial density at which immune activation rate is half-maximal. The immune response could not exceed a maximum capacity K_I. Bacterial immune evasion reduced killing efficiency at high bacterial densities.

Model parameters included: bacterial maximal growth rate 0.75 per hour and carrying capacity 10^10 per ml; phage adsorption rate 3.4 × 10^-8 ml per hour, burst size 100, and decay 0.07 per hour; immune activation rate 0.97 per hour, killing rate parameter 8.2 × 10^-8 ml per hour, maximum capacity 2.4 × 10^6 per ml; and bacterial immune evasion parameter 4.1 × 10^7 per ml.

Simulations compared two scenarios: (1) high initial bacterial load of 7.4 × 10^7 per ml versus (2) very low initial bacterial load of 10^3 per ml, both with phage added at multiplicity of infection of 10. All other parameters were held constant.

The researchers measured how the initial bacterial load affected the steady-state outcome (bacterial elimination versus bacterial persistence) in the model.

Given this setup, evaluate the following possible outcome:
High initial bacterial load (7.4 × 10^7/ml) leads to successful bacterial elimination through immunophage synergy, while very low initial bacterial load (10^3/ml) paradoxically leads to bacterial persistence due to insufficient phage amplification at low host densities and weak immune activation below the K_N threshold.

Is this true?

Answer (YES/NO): NO